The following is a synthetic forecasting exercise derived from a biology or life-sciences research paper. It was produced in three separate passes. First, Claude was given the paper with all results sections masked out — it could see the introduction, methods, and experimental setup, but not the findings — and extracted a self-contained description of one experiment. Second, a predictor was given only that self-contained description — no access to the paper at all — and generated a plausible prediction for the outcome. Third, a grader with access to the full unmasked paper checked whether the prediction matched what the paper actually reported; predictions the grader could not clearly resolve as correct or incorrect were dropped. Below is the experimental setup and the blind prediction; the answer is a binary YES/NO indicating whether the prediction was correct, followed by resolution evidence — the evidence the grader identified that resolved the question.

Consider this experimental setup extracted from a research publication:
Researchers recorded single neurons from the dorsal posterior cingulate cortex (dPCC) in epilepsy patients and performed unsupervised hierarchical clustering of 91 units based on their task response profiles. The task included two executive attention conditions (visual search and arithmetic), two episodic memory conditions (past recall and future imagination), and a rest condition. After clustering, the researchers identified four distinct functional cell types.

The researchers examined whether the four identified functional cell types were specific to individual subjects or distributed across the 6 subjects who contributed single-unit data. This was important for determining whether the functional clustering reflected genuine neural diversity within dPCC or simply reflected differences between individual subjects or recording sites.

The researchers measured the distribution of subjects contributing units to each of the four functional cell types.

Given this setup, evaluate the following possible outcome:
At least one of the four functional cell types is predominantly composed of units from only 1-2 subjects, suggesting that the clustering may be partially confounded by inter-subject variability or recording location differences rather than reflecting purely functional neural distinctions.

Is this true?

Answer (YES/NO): NO